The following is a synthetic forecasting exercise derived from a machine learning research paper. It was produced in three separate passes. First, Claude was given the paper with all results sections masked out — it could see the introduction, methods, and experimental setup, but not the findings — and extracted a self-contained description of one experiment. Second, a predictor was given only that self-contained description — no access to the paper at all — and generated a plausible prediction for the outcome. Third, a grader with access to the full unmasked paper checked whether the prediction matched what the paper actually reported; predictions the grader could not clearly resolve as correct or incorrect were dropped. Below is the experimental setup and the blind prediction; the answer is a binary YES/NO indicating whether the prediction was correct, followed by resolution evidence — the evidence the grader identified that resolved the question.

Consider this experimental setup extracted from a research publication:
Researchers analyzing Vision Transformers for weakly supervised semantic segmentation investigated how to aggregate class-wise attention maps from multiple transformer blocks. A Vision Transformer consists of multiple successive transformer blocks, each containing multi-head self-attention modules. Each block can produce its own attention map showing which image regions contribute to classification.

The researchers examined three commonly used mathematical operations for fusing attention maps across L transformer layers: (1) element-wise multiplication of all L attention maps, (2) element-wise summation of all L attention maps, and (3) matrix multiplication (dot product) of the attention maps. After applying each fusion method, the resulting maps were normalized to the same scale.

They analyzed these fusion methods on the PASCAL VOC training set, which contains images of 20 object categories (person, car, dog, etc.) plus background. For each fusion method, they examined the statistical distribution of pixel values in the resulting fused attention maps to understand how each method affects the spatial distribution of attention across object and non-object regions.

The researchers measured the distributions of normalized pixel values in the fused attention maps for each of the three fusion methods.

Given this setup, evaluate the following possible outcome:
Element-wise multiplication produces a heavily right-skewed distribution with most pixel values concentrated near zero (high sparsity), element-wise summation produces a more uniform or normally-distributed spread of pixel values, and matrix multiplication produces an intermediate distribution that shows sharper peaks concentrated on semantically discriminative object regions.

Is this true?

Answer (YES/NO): NO